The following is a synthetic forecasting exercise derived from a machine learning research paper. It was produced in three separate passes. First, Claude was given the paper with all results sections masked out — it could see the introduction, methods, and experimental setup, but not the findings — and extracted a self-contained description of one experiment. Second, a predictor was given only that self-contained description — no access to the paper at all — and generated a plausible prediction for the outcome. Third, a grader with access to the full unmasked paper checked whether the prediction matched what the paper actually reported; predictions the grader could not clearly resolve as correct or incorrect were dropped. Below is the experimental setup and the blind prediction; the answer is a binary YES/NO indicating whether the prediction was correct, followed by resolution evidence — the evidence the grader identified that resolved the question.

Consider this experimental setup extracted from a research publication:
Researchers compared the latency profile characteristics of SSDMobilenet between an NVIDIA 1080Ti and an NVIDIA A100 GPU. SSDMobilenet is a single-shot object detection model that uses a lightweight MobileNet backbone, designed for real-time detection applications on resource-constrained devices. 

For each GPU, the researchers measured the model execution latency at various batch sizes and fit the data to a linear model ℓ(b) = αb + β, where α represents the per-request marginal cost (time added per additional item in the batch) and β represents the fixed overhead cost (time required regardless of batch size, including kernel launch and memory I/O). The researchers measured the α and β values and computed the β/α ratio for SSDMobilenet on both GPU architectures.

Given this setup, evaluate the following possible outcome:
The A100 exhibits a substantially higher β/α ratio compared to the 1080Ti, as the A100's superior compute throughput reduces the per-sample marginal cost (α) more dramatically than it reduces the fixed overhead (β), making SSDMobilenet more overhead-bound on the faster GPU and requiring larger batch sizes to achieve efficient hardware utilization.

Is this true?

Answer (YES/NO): NO